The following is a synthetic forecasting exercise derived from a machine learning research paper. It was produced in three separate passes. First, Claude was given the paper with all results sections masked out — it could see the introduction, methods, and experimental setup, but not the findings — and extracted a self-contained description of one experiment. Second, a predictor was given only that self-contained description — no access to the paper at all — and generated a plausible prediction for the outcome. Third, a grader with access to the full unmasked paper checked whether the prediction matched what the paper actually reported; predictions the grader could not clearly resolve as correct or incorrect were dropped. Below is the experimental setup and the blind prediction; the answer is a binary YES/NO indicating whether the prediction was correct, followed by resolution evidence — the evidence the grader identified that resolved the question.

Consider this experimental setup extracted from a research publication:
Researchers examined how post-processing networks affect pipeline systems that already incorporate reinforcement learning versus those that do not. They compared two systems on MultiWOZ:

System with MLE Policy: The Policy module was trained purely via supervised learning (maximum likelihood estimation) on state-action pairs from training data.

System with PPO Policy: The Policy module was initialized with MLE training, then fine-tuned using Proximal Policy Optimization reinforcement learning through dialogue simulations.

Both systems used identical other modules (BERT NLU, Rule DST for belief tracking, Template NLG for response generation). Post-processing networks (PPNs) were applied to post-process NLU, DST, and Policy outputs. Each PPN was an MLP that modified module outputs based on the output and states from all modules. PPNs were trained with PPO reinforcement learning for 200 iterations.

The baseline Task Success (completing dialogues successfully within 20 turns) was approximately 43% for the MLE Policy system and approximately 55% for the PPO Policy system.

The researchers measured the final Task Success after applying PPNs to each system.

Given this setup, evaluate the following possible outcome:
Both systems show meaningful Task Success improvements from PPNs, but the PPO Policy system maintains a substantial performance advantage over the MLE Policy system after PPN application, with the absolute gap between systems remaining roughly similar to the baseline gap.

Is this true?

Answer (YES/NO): NO